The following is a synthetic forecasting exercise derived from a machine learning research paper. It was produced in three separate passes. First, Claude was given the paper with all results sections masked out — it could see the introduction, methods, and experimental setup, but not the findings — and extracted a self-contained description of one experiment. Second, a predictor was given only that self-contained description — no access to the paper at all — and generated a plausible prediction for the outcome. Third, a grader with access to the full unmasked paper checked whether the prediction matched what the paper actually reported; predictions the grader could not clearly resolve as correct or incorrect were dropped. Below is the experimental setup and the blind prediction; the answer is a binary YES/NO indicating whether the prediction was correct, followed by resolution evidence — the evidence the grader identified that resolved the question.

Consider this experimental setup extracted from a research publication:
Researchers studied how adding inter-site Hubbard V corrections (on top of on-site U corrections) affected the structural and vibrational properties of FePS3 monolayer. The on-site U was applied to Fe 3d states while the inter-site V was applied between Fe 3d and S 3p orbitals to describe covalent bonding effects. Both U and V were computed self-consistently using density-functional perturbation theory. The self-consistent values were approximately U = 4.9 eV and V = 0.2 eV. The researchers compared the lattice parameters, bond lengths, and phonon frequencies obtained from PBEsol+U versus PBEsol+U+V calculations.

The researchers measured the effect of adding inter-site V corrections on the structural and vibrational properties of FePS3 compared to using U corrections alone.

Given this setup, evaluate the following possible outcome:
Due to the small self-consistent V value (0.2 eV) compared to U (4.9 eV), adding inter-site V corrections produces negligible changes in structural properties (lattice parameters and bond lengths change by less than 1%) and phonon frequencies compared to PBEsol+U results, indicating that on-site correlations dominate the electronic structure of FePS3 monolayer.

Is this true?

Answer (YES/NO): YES